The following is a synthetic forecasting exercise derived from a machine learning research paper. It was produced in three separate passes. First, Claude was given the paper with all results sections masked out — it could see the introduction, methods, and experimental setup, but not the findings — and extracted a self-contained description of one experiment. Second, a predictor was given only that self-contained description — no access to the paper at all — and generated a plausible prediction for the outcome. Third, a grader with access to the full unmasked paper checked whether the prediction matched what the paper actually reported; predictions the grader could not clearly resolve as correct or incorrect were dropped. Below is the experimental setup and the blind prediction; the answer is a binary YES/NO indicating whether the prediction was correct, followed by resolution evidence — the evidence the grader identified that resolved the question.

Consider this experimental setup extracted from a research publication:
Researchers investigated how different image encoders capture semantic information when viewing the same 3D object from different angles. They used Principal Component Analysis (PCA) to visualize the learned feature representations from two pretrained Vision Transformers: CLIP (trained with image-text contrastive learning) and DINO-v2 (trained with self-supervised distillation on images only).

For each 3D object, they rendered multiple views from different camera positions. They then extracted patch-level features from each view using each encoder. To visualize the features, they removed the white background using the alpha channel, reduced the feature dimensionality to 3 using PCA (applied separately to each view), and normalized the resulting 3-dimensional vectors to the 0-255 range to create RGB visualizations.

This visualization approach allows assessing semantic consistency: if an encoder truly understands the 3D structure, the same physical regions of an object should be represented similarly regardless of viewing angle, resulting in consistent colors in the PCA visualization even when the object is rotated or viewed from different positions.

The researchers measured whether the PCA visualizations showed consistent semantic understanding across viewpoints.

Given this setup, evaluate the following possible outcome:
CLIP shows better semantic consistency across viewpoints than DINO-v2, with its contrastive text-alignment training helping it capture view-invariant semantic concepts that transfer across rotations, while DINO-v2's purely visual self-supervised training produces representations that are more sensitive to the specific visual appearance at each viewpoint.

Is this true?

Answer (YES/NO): NO